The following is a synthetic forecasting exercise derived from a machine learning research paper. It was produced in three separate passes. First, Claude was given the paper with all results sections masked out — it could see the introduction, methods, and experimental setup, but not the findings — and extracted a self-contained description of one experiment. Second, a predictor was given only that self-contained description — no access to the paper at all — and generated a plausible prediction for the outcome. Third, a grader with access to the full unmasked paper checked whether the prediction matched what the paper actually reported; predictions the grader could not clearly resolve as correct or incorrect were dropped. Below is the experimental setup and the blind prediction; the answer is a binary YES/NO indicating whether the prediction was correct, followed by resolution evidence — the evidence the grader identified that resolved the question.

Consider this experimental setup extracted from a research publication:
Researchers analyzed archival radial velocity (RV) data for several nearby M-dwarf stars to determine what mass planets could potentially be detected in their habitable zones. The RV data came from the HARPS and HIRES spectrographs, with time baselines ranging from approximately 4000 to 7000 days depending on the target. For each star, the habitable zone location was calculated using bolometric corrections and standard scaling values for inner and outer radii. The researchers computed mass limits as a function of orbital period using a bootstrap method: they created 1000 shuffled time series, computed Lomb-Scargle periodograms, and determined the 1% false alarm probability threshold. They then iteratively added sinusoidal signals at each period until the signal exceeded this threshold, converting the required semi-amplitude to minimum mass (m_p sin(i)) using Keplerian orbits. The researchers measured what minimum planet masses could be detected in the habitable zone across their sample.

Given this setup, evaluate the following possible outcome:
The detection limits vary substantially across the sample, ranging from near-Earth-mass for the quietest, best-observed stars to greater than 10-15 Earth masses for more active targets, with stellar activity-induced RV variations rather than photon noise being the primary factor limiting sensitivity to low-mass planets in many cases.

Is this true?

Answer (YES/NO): NO